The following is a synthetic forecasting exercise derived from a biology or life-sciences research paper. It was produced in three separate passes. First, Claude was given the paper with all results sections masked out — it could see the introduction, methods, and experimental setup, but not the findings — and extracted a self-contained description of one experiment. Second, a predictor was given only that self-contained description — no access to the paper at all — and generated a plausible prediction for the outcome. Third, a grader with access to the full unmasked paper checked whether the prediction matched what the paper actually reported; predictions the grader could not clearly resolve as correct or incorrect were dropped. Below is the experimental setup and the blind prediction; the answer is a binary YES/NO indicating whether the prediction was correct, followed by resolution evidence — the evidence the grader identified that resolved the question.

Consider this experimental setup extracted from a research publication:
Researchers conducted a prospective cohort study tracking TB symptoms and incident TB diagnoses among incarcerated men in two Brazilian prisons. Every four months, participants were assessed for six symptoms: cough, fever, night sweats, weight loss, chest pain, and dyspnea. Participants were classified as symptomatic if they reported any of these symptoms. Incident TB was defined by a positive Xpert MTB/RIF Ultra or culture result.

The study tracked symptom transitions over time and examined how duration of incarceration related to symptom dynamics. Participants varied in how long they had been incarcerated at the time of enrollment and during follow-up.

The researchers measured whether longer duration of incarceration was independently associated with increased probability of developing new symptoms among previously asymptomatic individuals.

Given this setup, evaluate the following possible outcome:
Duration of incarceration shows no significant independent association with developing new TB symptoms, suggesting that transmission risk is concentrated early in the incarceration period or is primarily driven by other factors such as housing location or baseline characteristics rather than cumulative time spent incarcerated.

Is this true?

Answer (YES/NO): YES